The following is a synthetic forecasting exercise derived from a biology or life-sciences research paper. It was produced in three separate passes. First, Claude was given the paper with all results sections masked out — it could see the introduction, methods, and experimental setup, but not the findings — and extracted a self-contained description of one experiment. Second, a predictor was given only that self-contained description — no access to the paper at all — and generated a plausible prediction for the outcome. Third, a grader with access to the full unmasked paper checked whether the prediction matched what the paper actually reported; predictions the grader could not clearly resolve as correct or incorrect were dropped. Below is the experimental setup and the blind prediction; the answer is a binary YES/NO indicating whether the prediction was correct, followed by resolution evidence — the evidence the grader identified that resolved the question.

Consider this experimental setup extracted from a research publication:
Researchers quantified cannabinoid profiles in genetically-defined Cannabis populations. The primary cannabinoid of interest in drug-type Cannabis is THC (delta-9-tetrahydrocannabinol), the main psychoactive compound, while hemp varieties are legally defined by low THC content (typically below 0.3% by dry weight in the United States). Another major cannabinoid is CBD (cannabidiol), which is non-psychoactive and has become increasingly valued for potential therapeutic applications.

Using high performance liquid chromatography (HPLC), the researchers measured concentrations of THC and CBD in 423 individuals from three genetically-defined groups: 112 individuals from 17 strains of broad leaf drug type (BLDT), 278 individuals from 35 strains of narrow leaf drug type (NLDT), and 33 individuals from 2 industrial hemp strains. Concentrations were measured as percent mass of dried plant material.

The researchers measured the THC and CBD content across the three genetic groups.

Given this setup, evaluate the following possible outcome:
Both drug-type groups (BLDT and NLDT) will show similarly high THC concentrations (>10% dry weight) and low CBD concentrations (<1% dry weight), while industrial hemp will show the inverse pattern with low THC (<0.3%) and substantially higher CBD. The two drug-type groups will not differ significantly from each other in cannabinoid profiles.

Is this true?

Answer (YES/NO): NO